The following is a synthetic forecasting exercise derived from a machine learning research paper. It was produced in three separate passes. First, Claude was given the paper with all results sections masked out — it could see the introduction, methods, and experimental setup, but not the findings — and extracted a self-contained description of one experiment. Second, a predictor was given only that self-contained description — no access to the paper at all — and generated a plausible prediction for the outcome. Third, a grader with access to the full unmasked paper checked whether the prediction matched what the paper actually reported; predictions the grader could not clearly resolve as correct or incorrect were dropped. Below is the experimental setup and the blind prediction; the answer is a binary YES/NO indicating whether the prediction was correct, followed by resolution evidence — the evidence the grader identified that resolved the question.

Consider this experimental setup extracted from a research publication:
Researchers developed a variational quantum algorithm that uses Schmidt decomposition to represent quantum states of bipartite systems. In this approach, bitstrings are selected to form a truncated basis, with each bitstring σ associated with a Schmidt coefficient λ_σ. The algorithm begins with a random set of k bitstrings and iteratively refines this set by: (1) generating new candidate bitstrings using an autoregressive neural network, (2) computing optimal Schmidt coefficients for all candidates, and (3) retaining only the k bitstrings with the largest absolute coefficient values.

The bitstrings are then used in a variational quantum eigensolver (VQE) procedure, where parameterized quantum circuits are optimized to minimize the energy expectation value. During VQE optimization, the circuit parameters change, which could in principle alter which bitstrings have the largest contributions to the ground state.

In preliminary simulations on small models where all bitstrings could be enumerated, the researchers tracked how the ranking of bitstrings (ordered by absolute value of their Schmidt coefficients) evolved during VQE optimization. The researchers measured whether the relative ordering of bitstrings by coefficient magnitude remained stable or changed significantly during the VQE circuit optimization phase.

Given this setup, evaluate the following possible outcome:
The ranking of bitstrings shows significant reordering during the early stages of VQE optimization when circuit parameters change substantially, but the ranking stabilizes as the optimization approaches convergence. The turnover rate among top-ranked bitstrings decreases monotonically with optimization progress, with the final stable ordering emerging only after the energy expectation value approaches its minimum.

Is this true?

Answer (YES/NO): NO